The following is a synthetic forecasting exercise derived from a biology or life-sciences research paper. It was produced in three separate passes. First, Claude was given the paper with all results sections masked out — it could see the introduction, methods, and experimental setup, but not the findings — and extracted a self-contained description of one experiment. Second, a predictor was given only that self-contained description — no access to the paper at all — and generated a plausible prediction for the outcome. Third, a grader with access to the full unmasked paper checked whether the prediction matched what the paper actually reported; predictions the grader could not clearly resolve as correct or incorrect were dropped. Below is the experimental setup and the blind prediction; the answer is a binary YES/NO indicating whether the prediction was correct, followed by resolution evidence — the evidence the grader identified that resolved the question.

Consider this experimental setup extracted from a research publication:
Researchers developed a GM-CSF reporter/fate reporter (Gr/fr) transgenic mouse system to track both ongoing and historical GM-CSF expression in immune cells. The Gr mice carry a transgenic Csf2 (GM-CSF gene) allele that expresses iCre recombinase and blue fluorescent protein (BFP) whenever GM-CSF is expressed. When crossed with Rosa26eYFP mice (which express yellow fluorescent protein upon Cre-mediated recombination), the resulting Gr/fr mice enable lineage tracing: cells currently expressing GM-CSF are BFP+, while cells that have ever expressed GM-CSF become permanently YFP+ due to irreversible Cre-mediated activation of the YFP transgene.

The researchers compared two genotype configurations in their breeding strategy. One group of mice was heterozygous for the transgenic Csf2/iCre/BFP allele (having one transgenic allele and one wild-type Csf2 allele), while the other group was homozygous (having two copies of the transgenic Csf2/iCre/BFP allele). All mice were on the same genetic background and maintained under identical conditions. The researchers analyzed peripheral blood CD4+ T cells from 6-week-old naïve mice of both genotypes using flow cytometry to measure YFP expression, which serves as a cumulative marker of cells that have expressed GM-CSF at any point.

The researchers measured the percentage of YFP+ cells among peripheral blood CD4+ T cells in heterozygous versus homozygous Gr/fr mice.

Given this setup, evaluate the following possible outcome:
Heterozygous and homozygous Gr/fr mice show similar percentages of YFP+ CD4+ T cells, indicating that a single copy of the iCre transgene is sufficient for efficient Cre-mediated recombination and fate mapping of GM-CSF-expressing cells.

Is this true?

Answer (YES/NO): NO